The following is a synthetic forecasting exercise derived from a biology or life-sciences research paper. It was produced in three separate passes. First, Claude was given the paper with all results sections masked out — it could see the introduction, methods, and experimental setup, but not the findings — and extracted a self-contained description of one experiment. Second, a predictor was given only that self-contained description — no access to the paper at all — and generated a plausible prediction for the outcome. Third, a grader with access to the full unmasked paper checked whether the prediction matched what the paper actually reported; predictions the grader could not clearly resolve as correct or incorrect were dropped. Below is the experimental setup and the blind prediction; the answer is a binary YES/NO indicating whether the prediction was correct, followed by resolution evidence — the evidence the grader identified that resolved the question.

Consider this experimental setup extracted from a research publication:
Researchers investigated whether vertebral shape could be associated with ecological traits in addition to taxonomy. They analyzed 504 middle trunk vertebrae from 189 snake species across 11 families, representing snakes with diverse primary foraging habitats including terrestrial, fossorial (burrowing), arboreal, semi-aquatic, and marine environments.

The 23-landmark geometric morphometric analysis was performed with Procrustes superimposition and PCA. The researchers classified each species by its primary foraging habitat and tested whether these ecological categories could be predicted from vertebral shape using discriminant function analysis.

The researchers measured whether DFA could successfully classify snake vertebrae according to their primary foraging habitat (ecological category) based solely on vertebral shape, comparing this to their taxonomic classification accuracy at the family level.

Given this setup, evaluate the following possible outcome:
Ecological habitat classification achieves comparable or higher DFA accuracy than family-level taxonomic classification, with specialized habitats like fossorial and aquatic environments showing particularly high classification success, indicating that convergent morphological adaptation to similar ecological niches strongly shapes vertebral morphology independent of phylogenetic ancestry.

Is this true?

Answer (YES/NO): NO